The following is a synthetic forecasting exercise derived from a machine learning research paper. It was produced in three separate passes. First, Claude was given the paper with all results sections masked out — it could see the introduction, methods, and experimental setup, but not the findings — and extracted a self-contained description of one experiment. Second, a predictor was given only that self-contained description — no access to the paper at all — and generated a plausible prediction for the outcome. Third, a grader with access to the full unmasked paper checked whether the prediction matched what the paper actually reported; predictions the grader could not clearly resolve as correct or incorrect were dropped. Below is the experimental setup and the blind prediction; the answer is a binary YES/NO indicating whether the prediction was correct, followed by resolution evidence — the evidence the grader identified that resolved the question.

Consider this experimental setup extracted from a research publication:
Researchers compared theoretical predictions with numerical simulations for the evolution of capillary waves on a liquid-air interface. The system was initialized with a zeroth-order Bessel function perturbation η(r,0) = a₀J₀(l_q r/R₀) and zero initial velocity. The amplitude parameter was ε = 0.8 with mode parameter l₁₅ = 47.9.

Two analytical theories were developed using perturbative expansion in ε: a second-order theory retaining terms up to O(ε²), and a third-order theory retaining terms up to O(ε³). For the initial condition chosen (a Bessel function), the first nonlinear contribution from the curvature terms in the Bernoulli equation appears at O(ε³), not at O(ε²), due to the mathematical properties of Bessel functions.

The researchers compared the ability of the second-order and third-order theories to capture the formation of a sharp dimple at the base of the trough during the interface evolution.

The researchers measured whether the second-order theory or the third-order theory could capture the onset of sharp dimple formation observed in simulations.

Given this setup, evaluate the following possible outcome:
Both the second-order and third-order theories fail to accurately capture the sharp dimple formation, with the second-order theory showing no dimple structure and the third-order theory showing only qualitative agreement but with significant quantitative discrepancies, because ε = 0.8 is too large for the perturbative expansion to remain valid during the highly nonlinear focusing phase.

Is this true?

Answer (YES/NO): NO